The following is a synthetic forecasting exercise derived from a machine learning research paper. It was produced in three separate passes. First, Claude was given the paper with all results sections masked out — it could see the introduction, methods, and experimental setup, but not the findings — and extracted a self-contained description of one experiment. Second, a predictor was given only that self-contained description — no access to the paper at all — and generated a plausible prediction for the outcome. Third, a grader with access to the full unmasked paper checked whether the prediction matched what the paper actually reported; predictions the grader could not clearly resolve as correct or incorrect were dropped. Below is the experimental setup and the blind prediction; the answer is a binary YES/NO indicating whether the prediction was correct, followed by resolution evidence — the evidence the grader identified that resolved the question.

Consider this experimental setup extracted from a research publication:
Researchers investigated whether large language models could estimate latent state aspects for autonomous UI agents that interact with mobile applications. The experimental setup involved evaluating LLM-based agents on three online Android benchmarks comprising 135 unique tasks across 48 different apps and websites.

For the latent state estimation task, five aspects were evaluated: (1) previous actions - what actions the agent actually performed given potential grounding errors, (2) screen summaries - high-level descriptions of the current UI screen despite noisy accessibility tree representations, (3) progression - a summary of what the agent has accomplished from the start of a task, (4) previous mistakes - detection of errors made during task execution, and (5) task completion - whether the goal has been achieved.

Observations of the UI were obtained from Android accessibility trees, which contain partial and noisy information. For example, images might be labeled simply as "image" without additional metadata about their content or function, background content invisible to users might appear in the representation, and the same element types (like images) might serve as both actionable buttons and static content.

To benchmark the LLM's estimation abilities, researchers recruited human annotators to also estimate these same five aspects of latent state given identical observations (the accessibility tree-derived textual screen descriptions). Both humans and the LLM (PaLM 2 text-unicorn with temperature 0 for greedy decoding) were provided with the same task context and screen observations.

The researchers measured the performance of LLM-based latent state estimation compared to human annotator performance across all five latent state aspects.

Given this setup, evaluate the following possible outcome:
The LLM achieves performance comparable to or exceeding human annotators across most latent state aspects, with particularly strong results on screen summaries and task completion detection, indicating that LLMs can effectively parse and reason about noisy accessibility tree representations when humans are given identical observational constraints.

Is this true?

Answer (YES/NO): NO